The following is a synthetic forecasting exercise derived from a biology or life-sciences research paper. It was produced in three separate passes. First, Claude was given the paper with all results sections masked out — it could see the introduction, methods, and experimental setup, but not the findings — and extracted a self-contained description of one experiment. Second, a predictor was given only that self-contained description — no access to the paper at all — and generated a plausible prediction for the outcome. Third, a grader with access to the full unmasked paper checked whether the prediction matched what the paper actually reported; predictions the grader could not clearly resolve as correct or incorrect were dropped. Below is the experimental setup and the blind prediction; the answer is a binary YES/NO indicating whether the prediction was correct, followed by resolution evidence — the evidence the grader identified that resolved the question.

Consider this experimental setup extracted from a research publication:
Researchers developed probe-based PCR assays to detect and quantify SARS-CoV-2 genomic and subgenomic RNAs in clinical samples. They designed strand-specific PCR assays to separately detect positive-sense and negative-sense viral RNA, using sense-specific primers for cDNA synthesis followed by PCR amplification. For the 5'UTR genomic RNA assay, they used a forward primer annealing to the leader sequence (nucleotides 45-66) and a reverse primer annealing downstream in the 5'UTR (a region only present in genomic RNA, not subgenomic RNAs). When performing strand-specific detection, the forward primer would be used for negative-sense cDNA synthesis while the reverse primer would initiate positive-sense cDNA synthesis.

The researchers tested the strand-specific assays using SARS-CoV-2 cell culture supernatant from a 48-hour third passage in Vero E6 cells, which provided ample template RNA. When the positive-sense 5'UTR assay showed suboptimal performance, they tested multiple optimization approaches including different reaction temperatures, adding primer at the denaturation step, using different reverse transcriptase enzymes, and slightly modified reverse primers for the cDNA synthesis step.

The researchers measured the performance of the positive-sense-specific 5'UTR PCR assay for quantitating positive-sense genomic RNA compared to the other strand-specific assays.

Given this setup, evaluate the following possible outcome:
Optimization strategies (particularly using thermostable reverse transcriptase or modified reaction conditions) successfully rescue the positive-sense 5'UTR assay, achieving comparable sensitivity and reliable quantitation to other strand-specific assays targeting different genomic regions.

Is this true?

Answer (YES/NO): NO